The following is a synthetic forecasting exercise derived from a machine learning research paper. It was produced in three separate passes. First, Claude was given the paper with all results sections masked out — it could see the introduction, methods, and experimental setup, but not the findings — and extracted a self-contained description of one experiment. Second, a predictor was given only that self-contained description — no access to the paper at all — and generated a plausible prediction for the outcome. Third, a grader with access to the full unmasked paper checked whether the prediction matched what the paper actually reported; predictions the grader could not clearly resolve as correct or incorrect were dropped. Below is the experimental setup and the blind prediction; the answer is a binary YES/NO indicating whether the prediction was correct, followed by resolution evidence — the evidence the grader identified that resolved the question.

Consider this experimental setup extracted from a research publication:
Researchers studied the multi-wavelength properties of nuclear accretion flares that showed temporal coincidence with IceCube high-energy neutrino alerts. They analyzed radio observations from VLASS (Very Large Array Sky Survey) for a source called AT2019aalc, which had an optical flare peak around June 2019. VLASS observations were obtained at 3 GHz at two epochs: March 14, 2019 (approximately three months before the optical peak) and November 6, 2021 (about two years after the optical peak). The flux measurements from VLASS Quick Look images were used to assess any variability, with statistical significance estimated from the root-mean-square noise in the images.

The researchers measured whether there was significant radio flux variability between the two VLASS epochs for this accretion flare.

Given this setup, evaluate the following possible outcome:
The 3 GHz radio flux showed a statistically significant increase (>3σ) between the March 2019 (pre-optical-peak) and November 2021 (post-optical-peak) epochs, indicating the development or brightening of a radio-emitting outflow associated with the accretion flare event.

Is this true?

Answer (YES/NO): YES